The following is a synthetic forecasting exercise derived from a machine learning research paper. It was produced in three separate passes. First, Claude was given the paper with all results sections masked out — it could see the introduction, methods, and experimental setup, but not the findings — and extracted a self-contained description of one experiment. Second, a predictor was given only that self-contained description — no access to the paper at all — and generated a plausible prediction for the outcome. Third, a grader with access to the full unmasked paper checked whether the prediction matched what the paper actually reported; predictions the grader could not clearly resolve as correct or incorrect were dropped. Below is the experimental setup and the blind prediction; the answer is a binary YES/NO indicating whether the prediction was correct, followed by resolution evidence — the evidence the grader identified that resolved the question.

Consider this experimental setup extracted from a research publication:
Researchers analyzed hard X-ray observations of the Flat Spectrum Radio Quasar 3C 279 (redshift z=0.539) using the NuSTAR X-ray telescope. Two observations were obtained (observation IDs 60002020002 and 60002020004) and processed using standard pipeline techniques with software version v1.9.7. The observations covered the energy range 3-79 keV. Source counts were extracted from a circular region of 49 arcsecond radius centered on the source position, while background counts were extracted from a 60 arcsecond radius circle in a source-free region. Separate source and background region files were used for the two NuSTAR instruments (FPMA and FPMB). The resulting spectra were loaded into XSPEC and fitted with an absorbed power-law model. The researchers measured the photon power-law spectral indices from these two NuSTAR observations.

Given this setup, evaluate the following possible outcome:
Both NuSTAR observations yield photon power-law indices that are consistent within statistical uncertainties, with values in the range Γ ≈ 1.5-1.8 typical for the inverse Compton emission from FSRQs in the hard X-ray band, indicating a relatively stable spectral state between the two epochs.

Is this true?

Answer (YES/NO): YES